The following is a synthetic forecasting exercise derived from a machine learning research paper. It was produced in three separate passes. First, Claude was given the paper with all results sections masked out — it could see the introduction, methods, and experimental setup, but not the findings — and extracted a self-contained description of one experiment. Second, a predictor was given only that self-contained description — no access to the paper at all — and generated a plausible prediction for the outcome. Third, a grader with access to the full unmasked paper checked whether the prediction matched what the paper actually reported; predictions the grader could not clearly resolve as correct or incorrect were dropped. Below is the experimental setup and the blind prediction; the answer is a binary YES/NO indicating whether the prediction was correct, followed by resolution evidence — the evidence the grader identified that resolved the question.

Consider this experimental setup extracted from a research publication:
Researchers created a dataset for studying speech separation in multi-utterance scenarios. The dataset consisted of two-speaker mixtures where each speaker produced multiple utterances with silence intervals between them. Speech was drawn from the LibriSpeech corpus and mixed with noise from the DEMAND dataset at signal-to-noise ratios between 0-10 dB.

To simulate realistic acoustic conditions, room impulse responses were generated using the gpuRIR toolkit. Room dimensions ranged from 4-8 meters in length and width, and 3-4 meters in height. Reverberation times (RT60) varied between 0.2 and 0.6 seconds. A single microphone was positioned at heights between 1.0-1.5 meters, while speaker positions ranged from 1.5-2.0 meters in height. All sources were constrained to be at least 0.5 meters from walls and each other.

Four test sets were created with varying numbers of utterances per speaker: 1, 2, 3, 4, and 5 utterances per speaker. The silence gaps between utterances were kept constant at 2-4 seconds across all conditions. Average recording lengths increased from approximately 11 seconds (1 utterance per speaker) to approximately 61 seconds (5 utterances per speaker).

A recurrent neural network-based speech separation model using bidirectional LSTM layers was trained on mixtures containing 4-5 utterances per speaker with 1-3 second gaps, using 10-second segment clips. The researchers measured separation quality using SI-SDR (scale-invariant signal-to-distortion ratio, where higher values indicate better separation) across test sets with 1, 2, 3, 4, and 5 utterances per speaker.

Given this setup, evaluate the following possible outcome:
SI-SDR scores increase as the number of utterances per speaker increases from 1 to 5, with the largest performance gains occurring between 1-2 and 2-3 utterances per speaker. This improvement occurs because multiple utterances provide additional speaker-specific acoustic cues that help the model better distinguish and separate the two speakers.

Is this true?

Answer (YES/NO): NO